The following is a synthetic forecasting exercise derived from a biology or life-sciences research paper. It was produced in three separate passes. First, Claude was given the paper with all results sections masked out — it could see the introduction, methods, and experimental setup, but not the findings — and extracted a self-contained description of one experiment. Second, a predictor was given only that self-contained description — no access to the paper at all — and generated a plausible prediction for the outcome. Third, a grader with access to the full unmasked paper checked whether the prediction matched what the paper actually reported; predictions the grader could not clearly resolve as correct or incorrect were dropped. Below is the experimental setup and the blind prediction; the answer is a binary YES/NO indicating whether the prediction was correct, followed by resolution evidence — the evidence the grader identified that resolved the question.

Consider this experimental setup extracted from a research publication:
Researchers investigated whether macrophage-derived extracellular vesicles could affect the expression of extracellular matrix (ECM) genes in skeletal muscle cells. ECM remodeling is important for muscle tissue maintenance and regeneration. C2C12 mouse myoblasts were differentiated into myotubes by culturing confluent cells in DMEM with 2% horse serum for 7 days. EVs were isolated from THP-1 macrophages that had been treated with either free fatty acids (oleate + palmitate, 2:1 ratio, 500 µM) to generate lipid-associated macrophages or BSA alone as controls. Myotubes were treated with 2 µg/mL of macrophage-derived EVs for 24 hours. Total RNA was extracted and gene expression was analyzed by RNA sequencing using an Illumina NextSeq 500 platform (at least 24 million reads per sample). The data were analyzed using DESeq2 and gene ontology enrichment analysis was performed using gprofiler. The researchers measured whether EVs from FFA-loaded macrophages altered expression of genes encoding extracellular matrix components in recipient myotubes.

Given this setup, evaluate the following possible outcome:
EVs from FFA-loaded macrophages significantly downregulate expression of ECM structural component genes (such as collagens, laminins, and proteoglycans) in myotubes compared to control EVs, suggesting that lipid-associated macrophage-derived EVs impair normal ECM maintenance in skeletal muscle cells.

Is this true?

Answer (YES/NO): NO